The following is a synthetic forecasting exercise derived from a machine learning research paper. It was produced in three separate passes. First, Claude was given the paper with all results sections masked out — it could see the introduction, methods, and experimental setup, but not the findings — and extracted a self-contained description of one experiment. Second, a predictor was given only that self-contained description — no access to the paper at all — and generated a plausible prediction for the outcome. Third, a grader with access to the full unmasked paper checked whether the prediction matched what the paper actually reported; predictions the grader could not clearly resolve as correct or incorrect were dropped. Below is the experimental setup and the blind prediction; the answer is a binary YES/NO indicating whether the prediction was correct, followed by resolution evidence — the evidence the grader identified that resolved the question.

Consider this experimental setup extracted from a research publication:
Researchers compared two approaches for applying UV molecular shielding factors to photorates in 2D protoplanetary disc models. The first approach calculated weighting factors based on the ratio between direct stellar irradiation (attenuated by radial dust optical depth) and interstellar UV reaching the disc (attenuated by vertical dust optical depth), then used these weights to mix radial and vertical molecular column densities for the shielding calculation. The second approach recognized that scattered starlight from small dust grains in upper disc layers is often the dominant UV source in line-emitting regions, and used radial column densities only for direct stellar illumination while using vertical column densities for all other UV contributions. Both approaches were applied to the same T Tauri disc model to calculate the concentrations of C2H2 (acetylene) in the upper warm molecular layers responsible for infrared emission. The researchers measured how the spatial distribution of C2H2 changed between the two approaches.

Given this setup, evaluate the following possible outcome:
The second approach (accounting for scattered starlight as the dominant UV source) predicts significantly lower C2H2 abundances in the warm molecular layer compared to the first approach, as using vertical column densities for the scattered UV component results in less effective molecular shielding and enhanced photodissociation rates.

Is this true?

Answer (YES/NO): NO